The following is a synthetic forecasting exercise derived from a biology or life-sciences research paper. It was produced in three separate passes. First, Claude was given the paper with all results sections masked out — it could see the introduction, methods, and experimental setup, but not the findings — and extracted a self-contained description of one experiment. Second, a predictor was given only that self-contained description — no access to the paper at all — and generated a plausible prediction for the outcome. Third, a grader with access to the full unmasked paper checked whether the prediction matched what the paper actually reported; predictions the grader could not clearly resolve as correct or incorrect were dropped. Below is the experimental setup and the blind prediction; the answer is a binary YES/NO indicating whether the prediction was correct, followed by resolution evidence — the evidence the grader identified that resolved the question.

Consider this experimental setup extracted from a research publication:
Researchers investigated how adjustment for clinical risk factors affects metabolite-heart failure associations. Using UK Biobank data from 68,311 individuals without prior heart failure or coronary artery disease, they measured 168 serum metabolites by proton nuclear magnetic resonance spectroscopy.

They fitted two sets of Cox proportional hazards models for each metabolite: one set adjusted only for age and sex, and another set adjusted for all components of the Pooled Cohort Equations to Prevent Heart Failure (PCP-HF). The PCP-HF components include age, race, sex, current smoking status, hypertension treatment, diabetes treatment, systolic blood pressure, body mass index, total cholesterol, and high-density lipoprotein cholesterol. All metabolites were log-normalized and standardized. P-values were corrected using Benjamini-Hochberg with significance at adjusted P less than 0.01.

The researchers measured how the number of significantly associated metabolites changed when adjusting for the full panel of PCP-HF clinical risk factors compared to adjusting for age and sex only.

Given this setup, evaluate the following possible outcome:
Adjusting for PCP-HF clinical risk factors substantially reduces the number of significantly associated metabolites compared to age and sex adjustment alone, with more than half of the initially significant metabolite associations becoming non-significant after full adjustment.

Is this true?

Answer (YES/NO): YES